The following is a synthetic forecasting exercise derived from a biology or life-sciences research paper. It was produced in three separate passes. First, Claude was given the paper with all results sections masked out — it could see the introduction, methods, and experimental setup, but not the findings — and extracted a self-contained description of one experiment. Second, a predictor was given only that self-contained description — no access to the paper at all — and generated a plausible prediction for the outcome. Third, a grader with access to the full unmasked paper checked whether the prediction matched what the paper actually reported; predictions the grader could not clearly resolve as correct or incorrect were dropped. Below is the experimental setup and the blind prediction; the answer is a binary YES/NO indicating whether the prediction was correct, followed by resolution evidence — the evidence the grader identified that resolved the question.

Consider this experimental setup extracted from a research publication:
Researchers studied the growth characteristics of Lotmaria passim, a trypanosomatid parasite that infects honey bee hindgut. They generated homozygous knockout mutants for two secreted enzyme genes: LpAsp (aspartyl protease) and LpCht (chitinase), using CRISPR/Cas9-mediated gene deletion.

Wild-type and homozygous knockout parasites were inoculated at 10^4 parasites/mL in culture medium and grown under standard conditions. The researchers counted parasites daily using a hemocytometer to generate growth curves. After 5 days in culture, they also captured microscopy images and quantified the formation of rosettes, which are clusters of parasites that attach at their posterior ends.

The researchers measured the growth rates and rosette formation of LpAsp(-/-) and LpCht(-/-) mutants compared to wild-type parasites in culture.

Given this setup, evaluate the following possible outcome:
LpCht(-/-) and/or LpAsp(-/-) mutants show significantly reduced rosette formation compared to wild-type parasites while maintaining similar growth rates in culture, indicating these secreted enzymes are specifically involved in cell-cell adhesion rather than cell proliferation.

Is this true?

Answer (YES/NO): NO